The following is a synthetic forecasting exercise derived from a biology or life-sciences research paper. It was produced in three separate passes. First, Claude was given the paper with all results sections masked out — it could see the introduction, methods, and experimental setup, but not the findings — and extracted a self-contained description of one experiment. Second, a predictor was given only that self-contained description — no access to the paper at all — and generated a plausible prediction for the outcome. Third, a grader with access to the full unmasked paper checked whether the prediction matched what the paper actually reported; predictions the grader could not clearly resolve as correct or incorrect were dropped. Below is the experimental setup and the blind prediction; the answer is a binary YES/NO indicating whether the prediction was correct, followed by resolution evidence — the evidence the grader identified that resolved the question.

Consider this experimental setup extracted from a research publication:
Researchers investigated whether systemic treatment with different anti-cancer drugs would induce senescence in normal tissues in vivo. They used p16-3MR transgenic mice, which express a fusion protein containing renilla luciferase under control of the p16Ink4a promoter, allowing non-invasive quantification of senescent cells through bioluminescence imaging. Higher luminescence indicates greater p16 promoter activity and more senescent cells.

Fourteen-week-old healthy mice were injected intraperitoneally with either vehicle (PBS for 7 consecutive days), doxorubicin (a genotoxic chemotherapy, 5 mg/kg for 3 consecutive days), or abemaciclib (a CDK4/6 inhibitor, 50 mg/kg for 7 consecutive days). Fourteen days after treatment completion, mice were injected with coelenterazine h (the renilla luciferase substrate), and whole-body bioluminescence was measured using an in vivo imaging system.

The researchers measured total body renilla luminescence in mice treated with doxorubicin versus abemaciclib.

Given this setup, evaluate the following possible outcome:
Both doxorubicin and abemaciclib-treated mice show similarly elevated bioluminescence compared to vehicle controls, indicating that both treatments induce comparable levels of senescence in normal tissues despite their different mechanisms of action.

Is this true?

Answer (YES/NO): YES